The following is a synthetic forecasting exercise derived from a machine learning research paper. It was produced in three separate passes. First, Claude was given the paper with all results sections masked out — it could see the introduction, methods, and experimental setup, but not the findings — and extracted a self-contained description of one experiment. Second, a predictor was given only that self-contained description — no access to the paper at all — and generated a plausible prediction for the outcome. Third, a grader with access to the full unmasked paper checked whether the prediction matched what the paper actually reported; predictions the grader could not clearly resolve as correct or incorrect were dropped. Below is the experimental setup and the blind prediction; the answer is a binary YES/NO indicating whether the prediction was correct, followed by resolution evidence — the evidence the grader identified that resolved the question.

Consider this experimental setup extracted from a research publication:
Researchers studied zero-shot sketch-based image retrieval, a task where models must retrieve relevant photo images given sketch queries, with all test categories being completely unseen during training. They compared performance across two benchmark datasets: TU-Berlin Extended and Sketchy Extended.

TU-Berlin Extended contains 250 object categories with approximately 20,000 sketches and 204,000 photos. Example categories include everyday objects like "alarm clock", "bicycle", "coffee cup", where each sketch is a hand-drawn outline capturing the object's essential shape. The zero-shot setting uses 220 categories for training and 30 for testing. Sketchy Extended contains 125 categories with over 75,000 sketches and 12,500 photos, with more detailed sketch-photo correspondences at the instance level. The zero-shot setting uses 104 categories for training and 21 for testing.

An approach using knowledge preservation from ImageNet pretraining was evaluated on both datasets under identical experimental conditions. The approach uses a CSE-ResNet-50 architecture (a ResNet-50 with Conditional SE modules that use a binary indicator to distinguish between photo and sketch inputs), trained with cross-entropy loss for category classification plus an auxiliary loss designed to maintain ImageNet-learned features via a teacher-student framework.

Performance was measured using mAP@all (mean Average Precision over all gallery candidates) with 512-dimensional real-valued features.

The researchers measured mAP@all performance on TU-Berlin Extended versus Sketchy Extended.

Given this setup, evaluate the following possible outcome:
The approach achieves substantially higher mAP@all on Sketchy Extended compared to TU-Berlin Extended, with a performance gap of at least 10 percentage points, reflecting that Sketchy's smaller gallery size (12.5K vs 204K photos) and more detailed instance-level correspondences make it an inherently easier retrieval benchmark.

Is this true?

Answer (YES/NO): NO